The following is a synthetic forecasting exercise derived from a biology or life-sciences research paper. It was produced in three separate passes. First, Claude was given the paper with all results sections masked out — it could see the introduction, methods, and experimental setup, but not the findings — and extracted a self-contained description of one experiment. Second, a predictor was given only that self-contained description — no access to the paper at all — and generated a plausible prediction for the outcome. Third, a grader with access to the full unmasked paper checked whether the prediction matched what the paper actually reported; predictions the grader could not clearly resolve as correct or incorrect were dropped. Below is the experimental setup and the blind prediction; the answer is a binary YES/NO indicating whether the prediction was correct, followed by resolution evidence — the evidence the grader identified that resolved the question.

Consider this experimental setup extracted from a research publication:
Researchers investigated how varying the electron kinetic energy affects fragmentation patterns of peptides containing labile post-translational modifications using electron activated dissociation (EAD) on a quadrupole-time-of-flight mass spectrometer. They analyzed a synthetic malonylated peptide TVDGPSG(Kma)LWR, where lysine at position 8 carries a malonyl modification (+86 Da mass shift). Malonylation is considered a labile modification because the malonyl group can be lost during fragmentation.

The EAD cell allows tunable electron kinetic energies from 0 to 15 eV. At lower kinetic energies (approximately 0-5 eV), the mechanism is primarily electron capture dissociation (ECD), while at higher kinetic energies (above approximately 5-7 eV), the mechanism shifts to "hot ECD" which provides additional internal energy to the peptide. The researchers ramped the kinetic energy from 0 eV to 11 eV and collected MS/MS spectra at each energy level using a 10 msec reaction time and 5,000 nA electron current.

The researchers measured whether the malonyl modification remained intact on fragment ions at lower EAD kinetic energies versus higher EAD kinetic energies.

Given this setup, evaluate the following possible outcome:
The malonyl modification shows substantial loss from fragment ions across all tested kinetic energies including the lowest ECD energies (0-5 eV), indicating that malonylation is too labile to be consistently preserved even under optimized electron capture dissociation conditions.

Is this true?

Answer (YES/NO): NO